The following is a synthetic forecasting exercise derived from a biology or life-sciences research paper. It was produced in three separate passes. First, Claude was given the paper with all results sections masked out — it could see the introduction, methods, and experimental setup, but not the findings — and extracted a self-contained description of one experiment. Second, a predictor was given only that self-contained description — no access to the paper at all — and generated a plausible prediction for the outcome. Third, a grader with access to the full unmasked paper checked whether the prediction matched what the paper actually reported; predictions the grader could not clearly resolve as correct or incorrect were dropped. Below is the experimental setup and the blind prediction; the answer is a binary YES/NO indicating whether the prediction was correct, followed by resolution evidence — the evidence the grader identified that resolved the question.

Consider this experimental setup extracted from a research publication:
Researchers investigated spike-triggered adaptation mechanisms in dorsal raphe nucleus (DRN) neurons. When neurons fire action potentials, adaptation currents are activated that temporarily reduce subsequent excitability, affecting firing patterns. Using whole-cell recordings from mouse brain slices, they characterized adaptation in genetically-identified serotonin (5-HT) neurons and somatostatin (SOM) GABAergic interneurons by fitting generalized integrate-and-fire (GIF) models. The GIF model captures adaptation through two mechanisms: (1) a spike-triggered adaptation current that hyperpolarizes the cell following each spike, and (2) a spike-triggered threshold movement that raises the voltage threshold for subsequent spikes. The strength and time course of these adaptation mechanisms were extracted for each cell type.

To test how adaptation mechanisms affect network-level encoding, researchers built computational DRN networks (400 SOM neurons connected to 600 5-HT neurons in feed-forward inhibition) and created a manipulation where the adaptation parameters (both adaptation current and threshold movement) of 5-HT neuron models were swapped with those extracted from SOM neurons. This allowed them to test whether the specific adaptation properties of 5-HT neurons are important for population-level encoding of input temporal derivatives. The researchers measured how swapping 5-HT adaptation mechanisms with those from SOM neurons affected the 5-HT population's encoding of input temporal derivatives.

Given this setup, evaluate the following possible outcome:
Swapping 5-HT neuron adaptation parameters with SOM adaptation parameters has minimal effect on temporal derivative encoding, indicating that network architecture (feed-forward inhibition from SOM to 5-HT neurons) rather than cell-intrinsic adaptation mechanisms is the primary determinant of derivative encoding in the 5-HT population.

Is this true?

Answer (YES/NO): NO